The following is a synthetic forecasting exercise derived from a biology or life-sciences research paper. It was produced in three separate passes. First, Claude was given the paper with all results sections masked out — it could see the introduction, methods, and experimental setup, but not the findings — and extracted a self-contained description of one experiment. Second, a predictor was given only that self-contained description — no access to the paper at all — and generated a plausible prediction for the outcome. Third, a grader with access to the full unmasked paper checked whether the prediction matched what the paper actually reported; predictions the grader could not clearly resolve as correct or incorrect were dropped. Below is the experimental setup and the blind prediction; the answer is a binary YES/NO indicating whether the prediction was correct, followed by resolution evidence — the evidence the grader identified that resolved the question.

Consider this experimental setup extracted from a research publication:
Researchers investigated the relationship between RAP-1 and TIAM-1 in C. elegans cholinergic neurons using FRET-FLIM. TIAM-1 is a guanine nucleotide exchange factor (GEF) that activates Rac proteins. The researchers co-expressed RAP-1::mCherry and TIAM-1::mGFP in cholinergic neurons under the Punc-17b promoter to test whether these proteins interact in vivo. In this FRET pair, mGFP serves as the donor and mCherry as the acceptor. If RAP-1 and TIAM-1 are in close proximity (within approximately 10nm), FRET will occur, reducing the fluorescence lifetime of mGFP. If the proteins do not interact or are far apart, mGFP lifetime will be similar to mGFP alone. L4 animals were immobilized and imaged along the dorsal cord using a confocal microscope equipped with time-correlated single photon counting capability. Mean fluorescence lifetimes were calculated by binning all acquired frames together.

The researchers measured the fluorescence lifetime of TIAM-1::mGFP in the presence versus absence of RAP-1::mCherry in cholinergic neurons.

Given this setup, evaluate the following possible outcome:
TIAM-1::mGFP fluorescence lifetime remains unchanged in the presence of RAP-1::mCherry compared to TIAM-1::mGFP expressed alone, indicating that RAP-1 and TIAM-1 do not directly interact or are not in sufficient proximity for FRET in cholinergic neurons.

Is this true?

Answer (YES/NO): NO